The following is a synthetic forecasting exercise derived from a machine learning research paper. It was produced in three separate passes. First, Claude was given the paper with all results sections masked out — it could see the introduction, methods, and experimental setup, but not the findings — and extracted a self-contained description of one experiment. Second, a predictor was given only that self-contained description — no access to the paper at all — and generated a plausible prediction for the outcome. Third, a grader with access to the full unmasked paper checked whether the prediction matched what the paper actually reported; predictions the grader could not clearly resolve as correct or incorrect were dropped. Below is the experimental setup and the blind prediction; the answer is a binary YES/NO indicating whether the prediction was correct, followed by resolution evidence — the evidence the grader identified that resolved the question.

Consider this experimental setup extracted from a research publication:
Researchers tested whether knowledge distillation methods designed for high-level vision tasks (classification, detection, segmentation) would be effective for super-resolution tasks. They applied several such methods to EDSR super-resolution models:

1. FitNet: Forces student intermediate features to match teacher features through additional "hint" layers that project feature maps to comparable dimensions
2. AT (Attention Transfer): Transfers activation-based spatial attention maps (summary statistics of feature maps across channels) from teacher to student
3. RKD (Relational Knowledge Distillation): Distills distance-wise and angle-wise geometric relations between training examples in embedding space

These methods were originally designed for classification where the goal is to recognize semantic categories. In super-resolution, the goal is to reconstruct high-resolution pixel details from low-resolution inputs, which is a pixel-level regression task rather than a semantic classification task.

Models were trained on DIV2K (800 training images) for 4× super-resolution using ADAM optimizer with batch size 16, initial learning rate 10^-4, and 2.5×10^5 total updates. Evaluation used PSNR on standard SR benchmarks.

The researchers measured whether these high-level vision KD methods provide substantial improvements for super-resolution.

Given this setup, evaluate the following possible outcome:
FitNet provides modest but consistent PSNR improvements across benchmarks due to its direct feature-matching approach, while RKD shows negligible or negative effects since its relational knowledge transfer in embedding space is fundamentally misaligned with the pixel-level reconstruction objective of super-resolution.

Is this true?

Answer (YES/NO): NO